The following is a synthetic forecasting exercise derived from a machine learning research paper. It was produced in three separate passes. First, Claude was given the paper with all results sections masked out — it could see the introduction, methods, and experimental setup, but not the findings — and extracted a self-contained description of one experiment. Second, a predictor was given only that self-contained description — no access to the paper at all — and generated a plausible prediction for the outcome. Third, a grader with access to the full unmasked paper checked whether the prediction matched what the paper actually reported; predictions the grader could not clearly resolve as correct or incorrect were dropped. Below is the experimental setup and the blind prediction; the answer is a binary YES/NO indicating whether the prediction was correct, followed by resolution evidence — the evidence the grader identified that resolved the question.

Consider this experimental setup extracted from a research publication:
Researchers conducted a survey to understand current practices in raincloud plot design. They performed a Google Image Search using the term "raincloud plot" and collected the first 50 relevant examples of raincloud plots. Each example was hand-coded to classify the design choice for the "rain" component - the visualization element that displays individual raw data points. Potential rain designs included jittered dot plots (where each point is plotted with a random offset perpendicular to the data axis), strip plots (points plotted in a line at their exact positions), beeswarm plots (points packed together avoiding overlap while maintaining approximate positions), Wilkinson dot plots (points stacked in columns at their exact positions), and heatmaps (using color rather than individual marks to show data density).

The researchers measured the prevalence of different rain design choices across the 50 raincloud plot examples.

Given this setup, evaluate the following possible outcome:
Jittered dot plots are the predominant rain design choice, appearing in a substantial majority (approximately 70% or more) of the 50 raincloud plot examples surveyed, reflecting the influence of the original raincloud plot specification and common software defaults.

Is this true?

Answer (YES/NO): YES